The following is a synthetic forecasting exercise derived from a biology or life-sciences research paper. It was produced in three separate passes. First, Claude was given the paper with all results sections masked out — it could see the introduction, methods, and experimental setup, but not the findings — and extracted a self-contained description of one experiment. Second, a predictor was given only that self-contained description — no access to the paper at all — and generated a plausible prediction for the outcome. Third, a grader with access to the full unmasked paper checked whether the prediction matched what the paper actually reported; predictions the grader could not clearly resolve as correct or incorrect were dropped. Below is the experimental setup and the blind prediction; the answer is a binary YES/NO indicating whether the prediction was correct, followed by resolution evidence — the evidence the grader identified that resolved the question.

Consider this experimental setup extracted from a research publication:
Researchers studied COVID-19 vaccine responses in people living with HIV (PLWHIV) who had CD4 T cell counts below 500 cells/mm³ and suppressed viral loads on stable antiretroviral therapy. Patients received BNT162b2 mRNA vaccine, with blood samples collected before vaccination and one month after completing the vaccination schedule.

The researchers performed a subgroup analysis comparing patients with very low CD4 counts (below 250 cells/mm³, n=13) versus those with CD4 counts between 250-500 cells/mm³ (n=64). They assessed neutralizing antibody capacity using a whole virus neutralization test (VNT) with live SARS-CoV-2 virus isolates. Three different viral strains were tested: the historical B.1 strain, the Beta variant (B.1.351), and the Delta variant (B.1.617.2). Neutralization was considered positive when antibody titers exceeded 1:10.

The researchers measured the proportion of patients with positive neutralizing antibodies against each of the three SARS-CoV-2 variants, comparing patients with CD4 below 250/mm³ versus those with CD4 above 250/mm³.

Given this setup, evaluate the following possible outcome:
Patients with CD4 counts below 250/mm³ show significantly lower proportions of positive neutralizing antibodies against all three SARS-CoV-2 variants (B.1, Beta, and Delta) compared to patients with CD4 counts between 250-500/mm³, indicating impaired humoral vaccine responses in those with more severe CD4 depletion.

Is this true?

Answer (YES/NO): NO